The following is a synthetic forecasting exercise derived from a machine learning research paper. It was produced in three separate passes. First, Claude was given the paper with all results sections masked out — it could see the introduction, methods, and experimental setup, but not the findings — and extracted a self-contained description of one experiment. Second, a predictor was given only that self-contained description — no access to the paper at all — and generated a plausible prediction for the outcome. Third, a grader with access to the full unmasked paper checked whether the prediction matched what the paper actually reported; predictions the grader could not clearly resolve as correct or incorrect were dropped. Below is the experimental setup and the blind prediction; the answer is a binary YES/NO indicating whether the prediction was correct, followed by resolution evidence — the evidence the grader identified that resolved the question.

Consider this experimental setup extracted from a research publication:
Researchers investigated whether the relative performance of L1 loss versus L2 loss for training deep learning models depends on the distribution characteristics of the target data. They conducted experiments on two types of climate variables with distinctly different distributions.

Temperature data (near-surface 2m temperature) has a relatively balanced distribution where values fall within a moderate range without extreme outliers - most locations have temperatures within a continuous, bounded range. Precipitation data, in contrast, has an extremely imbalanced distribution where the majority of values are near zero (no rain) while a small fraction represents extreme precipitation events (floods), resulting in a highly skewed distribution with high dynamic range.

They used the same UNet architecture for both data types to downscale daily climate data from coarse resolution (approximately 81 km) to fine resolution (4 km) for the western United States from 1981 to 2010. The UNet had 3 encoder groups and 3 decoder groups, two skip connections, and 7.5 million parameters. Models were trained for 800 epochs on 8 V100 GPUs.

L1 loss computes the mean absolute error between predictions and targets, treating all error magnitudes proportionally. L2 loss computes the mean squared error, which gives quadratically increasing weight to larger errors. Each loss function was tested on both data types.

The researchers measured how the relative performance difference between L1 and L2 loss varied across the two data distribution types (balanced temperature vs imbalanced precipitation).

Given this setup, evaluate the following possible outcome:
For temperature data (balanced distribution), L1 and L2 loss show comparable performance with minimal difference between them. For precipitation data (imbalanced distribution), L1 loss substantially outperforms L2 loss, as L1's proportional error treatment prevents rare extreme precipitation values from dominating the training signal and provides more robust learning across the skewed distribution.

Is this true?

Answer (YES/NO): NO